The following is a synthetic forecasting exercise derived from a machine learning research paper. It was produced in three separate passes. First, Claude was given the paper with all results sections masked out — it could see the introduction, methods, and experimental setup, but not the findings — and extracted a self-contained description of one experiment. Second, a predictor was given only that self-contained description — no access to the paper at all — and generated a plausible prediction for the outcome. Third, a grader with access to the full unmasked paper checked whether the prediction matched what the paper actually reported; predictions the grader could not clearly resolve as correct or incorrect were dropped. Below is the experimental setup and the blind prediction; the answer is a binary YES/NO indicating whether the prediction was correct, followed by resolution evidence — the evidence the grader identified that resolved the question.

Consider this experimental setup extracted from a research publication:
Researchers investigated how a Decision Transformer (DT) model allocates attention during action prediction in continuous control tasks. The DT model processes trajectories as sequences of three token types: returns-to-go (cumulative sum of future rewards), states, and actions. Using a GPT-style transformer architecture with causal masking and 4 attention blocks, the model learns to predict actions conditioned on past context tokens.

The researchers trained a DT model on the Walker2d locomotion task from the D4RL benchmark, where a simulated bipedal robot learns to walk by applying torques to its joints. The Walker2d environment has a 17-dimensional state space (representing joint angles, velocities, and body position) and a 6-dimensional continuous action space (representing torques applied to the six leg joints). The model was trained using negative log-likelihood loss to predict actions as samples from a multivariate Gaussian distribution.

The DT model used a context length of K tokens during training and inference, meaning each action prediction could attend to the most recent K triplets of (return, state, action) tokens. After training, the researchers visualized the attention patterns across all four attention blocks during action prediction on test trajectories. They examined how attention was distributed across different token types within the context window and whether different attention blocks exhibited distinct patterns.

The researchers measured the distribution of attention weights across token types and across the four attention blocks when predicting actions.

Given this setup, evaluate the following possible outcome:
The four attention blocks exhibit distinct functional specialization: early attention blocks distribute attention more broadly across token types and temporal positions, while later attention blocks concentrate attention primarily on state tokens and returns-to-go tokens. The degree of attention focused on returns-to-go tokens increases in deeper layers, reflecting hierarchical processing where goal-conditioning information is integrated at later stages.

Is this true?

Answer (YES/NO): NO